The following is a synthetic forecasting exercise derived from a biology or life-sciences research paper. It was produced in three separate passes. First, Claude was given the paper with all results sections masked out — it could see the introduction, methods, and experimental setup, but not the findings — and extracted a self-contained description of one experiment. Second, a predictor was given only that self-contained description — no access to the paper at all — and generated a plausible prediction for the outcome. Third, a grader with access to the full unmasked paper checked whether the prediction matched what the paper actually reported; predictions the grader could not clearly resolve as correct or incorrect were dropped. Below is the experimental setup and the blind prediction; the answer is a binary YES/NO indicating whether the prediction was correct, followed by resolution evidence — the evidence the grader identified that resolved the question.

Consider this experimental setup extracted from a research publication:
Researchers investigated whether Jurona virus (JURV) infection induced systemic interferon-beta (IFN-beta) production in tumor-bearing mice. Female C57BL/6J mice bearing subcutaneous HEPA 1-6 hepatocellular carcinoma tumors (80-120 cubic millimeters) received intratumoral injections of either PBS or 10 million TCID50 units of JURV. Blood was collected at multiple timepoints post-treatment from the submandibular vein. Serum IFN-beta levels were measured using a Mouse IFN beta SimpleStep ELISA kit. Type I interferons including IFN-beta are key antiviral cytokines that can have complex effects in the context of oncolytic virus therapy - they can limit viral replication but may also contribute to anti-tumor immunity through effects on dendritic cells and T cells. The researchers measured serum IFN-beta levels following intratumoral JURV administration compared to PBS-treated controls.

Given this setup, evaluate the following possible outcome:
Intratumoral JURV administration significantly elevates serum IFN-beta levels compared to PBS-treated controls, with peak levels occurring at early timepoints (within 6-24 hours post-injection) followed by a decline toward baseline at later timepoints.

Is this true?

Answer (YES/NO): NO